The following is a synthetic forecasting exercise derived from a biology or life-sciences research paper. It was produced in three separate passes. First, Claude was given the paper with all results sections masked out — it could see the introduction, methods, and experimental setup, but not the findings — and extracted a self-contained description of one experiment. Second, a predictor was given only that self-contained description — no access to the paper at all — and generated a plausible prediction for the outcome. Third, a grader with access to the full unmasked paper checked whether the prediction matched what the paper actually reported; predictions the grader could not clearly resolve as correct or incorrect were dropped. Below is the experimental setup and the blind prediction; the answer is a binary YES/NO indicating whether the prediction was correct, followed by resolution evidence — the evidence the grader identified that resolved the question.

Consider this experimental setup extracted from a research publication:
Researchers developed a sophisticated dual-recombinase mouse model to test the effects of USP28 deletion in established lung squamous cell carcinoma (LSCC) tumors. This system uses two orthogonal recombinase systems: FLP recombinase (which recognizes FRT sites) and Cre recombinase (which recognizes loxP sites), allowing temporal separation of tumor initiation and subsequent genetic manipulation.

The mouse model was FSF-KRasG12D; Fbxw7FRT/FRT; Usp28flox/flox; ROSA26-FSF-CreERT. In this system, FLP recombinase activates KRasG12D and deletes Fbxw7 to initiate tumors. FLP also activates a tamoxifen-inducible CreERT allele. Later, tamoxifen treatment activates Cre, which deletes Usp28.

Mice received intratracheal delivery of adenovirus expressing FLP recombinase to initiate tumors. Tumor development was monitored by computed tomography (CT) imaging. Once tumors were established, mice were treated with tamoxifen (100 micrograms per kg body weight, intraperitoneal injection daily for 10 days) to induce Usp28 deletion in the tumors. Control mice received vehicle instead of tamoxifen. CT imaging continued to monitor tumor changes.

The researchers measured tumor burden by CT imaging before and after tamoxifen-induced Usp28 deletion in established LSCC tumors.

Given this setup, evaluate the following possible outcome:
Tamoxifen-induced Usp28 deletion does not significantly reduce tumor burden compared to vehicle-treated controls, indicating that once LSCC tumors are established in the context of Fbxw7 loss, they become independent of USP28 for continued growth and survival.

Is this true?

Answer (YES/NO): NO